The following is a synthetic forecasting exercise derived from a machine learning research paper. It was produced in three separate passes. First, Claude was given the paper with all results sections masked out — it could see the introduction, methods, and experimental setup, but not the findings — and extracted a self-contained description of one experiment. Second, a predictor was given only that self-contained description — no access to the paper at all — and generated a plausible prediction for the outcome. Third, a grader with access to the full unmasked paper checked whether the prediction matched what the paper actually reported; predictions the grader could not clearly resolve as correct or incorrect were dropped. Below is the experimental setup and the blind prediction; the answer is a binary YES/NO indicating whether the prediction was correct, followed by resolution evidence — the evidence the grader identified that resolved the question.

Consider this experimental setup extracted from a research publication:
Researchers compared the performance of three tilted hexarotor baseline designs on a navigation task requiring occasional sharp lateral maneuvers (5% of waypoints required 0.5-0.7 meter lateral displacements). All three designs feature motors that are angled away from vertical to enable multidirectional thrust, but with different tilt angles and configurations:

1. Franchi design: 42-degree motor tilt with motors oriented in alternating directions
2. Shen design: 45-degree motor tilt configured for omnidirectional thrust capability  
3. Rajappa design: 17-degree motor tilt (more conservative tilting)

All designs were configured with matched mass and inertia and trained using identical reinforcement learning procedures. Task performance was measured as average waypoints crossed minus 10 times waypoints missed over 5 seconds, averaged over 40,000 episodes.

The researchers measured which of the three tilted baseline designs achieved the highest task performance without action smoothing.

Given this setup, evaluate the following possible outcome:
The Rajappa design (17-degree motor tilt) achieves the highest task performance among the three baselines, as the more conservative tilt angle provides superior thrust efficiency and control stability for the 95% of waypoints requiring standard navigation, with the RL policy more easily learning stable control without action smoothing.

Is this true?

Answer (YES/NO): NO